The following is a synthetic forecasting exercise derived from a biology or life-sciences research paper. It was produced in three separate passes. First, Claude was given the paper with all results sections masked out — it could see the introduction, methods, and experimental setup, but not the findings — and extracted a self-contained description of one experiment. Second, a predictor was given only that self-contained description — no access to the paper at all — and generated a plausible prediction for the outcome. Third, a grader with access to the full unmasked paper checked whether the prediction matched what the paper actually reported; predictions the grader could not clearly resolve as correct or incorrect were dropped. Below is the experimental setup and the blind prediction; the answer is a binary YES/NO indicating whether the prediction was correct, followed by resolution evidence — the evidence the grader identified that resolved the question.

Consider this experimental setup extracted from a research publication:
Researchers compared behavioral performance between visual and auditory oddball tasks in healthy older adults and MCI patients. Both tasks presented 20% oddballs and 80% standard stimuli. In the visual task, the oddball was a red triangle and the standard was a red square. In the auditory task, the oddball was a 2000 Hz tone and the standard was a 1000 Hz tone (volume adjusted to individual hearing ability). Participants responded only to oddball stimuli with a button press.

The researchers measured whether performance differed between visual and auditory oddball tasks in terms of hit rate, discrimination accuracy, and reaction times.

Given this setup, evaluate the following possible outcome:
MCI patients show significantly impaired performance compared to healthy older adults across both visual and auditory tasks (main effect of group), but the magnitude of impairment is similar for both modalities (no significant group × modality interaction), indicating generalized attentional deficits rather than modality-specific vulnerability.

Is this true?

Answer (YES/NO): YES